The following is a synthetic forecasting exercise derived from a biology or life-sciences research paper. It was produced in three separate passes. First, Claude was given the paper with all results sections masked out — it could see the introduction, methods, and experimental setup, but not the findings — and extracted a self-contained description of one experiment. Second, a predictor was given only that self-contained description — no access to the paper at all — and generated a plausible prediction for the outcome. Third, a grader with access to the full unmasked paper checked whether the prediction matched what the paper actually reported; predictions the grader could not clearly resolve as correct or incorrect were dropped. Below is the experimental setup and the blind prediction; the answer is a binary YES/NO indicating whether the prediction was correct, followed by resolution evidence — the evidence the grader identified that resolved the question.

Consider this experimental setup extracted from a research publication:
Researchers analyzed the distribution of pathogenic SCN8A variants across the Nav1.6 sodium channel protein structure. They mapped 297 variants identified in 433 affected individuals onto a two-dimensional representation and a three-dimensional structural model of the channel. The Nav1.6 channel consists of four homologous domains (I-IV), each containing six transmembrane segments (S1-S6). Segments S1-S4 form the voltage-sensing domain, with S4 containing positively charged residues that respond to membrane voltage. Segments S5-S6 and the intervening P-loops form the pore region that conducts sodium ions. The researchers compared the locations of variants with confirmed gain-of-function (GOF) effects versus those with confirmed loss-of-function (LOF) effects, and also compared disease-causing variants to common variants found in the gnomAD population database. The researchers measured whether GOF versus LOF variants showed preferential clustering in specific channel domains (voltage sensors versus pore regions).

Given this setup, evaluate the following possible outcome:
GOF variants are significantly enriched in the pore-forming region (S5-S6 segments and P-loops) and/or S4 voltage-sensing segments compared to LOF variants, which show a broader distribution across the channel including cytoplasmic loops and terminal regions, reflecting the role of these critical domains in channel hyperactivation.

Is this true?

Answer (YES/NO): NO